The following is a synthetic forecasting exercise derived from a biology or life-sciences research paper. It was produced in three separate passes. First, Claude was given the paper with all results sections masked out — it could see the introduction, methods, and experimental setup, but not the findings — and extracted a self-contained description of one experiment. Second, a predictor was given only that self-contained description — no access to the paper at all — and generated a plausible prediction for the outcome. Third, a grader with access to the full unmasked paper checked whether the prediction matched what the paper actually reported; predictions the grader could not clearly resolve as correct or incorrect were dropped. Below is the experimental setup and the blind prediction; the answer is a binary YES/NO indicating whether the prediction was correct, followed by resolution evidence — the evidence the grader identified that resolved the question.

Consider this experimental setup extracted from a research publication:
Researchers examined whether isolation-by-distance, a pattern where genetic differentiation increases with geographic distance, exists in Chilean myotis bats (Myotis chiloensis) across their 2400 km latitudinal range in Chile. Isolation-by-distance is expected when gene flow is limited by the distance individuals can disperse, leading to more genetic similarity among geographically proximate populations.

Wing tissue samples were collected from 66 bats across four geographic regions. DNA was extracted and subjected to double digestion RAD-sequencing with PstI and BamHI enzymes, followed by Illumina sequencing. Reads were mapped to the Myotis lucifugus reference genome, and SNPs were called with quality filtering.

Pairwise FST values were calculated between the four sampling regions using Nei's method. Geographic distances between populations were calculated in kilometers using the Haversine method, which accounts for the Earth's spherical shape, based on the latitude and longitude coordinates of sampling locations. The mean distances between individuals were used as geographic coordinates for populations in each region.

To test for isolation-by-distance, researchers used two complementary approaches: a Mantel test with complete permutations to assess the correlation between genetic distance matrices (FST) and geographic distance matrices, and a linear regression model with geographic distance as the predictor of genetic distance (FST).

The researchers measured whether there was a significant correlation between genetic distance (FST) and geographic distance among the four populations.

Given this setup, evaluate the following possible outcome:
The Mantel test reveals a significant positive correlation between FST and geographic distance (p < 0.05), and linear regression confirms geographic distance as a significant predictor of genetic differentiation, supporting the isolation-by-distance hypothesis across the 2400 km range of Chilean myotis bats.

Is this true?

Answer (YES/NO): YES